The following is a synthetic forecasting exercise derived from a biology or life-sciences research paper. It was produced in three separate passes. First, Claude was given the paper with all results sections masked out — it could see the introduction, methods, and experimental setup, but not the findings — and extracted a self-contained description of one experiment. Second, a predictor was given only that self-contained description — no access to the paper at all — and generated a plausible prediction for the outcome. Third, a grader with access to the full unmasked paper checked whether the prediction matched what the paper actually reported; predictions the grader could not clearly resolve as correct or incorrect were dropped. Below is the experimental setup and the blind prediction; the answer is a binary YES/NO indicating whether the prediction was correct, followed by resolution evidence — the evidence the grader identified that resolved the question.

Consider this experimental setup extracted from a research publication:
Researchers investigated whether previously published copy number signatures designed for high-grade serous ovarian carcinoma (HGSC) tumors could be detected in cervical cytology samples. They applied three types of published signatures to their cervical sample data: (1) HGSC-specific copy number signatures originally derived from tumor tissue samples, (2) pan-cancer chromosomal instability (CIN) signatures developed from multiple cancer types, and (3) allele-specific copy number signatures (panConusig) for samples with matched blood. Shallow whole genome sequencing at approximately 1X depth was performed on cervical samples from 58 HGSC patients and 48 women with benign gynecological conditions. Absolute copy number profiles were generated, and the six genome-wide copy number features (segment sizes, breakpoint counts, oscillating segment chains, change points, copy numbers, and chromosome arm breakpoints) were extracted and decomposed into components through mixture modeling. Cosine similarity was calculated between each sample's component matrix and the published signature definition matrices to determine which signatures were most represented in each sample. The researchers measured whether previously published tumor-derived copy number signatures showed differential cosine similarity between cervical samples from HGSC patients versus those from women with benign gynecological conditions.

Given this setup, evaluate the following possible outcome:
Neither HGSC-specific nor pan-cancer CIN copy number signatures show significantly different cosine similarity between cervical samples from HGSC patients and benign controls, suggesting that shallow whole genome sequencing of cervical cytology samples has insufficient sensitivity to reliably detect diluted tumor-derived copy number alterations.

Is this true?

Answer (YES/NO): NO